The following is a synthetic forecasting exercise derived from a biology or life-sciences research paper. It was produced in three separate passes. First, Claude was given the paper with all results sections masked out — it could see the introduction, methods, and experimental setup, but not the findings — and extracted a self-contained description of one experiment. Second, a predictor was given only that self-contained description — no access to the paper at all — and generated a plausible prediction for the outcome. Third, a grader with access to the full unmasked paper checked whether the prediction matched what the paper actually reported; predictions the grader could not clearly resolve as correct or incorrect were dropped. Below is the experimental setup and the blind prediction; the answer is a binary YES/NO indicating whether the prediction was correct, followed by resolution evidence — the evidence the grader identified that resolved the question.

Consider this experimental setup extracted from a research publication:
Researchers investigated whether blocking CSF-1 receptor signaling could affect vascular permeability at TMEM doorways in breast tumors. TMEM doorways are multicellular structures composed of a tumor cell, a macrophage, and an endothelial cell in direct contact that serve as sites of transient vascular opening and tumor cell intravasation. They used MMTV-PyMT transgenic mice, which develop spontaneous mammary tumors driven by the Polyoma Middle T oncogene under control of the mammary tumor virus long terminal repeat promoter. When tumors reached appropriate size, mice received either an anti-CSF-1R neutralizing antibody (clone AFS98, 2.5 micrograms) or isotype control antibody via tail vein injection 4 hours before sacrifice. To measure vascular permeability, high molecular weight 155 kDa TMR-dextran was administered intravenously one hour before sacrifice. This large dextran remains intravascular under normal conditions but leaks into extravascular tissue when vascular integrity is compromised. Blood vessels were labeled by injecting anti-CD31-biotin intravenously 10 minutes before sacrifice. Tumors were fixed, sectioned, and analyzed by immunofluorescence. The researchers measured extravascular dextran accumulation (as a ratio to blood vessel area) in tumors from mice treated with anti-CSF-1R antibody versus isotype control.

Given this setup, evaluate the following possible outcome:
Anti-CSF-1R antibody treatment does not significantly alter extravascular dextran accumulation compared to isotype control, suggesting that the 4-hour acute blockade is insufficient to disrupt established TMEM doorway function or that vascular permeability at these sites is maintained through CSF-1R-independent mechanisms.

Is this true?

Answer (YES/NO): NO